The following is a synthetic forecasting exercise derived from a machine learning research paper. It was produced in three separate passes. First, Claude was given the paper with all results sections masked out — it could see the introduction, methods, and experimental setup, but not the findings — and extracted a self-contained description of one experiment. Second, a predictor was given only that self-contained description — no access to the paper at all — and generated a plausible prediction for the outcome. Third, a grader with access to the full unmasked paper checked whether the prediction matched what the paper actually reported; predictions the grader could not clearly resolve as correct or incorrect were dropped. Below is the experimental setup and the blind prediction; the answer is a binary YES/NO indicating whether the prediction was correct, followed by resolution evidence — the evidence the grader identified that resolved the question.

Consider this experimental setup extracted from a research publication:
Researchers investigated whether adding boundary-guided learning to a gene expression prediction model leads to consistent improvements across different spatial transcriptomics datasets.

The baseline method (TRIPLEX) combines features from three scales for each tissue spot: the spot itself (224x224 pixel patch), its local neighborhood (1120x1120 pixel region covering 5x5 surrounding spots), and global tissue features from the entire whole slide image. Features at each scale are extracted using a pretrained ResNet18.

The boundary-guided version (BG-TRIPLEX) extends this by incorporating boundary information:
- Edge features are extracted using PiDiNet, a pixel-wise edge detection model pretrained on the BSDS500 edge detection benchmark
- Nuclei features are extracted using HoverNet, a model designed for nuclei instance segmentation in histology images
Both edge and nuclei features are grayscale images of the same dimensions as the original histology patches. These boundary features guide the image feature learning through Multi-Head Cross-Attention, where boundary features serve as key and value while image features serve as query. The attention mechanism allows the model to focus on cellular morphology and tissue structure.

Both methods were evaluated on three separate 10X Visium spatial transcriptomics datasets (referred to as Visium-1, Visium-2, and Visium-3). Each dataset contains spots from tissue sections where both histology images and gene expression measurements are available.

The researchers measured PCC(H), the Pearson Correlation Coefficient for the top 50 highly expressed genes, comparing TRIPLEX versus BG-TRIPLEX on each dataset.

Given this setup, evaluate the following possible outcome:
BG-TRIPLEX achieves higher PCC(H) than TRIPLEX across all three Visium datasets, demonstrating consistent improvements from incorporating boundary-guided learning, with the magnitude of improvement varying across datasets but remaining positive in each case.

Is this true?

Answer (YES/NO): NO